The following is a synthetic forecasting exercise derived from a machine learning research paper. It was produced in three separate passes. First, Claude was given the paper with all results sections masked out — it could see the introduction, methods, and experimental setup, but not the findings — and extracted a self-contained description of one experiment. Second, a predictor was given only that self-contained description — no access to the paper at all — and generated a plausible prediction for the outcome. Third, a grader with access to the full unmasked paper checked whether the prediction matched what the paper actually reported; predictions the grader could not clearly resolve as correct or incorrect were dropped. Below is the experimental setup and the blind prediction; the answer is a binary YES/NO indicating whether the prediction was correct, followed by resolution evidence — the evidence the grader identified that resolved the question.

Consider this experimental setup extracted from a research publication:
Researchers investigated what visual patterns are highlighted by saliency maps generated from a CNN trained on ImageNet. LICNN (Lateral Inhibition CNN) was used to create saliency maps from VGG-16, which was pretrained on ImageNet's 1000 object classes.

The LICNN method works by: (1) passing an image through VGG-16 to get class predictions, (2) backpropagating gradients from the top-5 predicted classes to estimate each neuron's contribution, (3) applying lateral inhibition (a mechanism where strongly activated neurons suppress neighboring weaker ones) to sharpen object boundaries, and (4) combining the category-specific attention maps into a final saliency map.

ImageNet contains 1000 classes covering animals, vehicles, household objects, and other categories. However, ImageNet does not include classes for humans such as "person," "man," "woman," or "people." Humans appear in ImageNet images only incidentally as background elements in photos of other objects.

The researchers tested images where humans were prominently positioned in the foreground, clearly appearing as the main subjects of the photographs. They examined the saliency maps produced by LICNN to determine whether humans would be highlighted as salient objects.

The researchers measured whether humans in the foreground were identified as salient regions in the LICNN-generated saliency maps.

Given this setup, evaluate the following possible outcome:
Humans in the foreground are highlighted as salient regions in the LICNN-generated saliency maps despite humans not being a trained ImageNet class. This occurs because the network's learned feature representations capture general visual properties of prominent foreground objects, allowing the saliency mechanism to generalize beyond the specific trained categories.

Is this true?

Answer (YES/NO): NO